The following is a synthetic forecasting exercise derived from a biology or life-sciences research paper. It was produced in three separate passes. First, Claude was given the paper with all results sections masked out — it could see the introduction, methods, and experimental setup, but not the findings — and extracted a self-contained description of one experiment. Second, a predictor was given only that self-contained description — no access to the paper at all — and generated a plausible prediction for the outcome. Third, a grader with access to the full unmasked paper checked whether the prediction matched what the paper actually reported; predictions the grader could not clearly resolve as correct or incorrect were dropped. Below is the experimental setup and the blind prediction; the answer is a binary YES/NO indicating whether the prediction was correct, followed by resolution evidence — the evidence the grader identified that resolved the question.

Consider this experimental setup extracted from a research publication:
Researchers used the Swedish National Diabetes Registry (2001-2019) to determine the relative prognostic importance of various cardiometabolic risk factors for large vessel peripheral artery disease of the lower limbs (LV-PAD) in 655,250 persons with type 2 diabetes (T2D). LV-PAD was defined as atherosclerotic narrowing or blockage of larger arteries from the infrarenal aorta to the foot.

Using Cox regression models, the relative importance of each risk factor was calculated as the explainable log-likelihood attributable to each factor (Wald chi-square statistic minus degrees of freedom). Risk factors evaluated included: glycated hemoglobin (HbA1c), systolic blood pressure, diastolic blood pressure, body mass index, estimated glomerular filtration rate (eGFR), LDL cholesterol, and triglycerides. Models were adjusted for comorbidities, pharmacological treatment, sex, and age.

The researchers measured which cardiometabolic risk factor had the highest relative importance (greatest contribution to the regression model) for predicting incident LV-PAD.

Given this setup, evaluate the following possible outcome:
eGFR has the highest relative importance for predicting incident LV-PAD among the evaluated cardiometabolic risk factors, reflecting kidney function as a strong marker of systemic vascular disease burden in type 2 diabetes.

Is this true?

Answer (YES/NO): NO